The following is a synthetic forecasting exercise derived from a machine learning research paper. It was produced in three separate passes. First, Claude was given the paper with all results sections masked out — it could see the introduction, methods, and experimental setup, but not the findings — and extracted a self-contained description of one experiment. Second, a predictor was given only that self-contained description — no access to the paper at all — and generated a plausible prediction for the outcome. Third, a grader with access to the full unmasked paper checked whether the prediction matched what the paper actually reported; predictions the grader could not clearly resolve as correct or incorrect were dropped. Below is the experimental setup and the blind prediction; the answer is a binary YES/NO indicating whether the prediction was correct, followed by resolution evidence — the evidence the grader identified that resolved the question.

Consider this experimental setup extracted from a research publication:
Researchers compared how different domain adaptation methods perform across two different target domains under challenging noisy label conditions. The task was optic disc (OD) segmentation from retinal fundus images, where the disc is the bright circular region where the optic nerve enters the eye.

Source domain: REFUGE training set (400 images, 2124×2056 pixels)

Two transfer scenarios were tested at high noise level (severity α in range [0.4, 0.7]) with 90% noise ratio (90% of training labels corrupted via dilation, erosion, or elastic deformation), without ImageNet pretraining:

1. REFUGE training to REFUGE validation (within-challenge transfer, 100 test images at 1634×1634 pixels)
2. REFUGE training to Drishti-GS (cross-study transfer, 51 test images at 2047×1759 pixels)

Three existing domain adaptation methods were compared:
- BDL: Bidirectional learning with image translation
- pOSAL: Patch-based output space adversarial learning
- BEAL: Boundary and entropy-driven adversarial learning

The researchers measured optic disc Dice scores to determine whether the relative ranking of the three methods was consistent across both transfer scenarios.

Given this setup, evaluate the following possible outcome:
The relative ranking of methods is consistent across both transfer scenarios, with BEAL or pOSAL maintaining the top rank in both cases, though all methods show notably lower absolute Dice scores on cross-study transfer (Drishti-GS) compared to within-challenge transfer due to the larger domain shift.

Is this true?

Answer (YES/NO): NO